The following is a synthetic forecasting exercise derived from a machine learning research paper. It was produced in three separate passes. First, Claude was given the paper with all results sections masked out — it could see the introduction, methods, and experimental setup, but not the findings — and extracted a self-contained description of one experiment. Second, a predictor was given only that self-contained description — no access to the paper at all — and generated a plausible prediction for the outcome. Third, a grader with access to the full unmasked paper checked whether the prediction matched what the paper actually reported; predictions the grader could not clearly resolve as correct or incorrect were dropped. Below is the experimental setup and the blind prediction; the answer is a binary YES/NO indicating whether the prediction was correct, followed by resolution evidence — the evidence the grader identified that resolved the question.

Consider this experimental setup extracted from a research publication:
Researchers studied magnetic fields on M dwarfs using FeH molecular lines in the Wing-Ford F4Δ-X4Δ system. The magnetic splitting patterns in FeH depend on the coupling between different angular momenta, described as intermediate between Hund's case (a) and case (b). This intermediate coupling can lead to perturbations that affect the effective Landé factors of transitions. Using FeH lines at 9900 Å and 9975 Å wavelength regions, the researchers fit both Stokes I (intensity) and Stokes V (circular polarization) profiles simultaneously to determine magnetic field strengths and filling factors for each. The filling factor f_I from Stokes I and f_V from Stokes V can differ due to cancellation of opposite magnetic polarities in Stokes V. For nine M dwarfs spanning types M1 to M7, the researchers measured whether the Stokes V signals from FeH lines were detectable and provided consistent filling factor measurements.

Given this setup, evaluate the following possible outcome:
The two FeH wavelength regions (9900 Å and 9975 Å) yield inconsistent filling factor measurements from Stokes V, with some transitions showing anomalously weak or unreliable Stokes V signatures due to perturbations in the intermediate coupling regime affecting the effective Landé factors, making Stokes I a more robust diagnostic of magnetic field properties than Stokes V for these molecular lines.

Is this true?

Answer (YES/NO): NO